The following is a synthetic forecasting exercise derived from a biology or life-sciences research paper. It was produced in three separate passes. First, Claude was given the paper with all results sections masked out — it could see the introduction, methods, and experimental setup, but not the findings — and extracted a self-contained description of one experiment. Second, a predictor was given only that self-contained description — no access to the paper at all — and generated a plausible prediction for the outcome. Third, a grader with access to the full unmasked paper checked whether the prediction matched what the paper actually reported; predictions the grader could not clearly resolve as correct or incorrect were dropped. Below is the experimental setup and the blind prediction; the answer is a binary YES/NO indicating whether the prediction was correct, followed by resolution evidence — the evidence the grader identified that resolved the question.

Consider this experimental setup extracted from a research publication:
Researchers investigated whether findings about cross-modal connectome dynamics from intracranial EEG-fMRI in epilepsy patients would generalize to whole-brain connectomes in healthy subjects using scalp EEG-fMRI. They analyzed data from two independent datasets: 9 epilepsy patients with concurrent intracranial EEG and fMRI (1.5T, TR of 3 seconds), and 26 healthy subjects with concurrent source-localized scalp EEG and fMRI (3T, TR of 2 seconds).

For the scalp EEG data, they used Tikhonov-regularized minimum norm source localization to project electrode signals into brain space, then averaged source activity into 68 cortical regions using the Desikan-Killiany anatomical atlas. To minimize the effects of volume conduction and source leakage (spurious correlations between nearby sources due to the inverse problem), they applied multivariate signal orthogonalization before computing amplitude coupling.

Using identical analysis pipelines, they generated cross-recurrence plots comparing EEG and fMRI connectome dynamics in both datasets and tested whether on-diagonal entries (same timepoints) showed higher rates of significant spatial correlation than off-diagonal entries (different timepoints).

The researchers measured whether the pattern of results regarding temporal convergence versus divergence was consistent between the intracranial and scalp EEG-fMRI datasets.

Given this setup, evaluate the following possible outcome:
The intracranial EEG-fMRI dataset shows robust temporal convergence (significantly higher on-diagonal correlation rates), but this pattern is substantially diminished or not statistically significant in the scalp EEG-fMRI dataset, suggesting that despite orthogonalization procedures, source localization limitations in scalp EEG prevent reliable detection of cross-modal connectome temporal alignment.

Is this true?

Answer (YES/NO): NO